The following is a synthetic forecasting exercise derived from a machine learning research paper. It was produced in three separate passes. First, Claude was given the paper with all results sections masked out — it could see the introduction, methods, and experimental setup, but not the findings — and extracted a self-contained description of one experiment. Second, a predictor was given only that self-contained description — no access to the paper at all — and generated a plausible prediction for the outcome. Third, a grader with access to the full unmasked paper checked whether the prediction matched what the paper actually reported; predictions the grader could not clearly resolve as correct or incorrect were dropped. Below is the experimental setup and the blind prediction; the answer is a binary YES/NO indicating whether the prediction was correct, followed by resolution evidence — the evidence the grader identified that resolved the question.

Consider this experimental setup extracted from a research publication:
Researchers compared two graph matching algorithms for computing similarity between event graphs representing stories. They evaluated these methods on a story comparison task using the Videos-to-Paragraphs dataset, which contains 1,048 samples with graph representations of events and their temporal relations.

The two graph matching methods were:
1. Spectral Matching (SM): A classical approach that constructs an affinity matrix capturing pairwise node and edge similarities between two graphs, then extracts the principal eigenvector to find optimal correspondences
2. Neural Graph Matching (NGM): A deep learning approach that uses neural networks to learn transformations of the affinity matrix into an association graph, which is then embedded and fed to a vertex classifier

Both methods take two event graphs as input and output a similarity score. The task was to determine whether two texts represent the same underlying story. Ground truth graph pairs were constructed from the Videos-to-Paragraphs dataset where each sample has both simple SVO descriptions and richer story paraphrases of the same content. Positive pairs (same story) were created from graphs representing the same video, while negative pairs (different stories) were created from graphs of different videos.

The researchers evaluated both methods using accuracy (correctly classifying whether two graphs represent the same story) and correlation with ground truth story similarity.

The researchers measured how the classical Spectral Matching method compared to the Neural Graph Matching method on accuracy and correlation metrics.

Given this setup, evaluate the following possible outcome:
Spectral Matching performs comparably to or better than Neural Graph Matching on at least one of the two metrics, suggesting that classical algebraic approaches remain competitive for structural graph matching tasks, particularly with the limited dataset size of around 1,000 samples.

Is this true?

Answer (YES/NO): YES